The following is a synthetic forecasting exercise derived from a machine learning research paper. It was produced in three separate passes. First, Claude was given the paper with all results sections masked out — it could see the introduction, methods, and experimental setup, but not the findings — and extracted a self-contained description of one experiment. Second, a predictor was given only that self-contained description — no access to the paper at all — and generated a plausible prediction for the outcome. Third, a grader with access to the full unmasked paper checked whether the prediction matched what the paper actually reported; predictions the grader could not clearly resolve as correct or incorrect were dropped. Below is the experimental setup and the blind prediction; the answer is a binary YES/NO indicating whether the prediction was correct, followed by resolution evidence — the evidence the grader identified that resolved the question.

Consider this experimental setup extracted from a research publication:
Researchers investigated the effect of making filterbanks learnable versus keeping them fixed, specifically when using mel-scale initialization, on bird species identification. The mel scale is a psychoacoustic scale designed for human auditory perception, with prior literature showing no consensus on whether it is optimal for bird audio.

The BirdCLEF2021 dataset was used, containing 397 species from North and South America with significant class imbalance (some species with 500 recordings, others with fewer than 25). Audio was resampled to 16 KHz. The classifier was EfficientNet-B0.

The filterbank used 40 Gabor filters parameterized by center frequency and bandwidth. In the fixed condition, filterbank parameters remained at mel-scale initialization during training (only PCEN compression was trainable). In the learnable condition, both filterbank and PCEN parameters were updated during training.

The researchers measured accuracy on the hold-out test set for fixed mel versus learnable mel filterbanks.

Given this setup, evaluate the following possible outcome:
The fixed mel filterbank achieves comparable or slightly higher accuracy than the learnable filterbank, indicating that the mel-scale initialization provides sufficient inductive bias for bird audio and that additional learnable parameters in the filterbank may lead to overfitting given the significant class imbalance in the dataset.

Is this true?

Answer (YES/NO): NO